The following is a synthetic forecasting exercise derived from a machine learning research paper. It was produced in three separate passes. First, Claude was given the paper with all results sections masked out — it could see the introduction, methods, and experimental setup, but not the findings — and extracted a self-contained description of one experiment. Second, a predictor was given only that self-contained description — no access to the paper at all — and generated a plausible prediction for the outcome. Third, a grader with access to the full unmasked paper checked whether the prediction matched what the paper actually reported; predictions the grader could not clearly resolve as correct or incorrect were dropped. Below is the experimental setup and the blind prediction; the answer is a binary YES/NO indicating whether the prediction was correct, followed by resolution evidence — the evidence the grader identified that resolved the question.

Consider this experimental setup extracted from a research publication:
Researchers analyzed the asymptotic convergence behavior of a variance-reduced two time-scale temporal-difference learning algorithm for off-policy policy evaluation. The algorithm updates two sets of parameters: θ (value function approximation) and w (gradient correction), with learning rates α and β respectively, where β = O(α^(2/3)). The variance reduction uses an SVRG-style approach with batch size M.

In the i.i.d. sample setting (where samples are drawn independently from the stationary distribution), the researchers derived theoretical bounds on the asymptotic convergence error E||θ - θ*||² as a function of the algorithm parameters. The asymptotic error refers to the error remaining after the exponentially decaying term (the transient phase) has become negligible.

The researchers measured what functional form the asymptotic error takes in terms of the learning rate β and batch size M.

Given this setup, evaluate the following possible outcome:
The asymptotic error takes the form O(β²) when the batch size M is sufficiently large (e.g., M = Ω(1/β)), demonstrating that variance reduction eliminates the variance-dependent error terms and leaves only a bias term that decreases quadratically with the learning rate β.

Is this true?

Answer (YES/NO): NO